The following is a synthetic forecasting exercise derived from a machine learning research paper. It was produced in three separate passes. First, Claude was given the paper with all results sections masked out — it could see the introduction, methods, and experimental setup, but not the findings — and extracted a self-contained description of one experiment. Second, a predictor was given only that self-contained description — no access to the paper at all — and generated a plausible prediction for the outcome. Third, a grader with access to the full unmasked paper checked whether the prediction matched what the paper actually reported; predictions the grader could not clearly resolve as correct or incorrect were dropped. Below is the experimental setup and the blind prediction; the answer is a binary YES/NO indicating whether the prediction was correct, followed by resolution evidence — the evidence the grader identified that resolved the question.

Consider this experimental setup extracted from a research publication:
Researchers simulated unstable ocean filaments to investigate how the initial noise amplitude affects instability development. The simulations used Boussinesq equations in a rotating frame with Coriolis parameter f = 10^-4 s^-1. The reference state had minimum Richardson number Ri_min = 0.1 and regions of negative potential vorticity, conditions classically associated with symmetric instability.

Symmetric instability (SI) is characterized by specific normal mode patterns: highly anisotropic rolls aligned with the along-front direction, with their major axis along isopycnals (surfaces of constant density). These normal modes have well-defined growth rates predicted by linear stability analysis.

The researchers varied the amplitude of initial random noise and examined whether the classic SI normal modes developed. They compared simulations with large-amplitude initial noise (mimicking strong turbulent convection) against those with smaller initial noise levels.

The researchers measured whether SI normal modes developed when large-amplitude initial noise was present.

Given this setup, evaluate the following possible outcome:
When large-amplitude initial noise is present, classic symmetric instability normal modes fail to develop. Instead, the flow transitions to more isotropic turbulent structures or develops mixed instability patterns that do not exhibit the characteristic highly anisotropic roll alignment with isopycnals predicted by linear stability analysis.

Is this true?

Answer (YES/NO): YES